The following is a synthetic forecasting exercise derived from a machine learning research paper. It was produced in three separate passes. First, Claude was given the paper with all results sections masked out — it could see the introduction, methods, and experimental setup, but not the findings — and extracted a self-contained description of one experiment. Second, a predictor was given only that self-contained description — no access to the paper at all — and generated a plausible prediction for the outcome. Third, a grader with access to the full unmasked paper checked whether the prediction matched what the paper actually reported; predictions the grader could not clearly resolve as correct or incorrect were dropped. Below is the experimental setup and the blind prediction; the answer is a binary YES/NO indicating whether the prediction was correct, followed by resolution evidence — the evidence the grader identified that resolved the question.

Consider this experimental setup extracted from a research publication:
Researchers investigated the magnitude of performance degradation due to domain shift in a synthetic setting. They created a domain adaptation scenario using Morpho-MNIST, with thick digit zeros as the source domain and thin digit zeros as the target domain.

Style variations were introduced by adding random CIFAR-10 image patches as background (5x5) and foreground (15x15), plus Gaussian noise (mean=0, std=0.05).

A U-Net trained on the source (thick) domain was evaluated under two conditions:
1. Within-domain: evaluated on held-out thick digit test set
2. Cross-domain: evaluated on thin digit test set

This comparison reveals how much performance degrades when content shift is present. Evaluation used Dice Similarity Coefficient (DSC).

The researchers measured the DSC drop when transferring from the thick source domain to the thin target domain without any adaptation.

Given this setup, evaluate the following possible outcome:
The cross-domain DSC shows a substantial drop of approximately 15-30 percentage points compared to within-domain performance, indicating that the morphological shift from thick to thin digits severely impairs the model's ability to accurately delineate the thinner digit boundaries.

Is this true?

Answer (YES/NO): YES